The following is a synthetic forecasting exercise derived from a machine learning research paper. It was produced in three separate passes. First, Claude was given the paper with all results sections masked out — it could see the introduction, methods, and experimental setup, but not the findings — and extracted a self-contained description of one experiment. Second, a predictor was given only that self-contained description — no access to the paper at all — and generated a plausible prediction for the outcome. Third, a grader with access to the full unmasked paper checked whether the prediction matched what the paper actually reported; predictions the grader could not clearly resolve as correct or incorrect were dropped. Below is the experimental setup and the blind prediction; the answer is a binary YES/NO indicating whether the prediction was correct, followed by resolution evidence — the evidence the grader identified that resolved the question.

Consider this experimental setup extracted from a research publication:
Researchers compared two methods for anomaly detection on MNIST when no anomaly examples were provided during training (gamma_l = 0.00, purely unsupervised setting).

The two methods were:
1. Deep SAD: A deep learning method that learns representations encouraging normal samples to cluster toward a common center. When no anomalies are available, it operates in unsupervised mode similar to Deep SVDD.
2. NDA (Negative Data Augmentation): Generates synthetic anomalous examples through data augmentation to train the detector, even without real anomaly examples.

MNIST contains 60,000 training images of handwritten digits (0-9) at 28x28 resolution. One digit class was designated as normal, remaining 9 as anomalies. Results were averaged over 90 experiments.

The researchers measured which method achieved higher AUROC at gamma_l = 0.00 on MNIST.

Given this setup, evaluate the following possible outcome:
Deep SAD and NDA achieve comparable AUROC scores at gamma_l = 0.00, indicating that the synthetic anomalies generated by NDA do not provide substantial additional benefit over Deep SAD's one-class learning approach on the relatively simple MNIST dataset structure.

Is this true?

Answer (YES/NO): NO